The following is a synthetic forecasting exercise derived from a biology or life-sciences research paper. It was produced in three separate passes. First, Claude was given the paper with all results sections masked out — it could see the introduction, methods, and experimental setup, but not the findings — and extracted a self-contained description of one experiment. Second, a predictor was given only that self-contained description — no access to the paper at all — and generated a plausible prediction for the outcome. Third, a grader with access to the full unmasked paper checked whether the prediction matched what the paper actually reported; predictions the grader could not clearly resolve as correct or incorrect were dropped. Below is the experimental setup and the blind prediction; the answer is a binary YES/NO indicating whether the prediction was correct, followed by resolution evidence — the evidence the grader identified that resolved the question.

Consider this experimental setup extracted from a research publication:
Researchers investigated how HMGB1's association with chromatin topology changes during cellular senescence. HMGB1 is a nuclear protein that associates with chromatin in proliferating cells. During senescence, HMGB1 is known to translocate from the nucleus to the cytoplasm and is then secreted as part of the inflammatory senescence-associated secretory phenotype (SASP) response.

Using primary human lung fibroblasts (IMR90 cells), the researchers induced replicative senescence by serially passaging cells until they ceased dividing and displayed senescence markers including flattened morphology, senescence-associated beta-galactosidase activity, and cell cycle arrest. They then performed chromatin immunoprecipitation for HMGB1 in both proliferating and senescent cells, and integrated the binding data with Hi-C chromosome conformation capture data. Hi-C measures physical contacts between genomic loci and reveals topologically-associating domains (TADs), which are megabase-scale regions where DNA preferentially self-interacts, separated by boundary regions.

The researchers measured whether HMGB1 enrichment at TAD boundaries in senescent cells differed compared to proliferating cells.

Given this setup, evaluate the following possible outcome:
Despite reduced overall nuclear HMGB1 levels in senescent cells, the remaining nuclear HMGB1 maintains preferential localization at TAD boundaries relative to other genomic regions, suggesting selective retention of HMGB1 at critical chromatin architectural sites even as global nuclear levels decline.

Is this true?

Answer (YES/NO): NO